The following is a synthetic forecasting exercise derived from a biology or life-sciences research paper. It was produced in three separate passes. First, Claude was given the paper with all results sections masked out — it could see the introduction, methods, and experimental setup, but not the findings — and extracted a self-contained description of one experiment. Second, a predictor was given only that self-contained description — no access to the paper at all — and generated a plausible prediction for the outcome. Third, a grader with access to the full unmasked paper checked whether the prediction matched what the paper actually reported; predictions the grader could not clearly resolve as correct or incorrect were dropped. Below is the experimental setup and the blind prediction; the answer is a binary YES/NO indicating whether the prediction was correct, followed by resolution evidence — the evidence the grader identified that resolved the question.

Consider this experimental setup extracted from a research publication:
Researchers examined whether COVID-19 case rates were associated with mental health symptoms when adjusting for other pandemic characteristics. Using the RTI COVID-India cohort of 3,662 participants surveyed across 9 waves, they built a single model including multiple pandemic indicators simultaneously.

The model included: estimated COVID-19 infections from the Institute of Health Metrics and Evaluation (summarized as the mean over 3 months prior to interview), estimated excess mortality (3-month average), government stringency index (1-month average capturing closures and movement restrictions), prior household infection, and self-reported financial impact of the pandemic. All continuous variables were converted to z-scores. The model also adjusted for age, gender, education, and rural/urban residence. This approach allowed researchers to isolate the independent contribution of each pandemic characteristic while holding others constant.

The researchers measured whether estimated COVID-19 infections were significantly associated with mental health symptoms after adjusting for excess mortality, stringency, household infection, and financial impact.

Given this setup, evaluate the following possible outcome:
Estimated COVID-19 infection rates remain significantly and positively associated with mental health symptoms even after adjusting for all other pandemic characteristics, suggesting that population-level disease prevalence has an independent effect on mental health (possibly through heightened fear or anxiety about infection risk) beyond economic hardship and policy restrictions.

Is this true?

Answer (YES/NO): YES